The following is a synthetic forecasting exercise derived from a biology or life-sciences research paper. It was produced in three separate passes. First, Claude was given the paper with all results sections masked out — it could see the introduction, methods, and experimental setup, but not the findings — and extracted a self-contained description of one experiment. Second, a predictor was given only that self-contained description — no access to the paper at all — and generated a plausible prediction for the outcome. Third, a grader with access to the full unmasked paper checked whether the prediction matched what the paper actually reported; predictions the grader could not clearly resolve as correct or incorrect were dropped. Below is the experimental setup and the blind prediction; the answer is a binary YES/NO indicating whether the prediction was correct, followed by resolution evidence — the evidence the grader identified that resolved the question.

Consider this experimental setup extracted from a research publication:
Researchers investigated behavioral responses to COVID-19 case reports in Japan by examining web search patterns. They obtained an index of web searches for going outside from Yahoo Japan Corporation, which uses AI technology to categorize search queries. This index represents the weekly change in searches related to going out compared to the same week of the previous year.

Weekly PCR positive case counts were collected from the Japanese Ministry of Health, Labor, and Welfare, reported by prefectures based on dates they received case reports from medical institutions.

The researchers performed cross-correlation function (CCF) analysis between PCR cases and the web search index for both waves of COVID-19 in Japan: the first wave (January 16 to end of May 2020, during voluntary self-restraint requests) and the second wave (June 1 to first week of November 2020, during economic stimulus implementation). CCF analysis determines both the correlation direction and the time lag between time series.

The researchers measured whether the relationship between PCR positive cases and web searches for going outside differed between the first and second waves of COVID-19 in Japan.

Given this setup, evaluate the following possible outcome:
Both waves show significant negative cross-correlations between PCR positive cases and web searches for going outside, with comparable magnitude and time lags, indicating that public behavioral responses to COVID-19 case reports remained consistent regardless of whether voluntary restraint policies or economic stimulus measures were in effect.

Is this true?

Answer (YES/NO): NO